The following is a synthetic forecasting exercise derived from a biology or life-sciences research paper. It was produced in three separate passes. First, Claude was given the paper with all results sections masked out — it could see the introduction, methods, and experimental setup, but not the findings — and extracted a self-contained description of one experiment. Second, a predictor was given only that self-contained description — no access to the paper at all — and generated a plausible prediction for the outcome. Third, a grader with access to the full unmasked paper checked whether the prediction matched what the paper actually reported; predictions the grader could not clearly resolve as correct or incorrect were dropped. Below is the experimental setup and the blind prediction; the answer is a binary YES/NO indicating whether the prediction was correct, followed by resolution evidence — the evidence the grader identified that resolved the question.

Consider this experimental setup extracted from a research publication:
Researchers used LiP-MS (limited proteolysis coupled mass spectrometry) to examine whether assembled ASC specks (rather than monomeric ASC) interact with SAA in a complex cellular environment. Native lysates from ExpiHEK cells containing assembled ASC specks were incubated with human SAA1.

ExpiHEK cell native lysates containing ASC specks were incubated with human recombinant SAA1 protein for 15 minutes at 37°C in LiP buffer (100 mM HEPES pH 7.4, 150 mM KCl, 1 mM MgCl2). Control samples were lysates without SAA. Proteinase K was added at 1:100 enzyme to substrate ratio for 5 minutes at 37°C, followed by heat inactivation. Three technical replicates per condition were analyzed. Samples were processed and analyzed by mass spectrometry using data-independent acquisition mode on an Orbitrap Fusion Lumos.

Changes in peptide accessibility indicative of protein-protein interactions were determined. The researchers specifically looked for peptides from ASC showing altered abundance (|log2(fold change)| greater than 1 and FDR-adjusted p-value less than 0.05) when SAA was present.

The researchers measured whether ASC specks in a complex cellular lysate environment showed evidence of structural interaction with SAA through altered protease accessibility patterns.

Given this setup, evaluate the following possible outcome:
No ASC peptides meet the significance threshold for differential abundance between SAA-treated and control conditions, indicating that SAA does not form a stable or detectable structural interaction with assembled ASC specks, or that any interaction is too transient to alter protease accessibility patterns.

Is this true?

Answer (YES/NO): NO